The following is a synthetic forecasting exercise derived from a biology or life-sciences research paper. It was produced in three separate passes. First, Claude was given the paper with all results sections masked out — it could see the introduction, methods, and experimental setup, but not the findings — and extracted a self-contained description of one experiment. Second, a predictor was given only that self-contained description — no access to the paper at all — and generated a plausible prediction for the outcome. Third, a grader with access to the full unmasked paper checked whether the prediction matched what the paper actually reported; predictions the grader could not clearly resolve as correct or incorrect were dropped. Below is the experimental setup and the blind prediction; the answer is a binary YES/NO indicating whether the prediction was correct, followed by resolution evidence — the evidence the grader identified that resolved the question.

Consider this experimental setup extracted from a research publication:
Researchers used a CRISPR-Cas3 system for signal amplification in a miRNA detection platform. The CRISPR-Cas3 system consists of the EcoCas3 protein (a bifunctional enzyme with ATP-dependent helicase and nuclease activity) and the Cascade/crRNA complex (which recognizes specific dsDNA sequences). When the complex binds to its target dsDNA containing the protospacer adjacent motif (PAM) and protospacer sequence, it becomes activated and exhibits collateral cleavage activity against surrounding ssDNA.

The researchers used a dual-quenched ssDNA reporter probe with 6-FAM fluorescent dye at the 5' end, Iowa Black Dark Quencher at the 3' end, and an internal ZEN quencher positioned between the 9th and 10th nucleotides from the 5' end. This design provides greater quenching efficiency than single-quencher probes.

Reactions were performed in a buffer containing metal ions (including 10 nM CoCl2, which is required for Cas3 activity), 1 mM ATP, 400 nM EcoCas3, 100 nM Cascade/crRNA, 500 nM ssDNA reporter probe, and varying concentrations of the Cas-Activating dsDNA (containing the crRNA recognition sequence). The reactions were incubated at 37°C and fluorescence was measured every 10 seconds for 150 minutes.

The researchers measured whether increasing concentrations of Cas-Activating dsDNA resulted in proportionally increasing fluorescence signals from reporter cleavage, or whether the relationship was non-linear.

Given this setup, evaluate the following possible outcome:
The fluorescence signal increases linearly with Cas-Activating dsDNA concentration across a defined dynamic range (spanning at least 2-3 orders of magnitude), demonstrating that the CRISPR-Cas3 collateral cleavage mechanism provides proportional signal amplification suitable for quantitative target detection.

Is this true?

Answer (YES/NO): NO